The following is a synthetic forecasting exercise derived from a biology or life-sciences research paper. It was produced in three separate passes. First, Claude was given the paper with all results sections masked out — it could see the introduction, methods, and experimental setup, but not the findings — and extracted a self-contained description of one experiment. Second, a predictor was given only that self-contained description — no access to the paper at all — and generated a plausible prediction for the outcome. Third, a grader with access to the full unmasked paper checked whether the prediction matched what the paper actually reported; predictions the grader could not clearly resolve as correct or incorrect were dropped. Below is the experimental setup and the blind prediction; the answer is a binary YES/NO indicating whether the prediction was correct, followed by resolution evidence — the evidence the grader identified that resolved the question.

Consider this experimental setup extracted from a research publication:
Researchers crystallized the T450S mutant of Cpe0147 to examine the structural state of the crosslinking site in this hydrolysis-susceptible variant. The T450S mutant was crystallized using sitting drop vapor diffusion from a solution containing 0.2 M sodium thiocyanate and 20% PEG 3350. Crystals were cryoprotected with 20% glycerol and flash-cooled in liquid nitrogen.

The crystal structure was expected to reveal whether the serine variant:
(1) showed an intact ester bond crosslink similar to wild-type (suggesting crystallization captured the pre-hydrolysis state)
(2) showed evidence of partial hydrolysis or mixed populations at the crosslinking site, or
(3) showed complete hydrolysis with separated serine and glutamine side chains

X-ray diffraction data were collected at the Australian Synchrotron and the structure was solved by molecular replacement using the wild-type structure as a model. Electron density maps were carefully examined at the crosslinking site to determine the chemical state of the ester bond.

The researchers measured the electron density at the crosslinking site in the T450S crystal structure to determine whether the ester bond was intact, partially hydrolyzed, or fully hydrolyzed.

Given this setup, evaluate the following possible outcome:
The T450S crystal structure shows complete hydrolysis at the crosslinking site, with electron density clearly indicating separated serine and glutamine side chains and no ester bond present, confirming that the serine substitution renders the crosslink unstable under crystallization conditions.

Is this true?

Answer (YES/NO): NO